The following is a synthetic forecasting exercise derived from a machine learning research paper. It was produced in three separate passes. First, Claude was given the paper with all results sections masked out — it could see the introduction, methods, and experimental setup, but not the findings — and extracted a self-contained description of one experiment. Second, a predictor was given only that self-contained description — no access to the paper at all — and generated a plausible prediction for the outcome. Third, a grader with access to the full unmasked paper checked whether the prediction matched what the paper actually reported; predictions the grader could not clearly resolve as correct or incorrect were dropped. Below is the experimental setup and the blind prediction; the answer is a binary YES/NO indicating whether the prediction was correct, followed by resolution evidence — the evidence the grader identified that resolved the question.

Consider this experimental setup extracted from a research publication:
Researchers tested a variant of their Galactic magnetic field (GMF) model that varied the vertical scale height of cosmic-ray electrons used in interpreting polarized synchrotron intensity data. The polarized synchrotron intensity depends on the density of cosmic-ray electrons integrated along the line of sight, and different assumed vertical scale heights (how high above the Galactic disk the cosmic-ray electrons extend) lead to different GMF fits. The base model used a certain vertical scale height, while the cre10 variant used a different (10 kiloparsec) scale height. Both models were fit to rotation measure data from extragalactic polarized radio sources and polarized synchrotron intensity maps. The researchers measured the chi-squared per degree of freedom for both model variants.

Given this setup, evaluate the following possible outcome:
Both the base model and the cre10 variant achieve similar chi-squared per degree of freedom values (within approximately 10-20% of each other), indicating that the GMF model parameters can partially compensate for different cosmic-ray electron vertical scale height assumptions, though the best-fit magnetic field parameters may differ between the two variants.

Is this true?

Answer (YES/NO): YES